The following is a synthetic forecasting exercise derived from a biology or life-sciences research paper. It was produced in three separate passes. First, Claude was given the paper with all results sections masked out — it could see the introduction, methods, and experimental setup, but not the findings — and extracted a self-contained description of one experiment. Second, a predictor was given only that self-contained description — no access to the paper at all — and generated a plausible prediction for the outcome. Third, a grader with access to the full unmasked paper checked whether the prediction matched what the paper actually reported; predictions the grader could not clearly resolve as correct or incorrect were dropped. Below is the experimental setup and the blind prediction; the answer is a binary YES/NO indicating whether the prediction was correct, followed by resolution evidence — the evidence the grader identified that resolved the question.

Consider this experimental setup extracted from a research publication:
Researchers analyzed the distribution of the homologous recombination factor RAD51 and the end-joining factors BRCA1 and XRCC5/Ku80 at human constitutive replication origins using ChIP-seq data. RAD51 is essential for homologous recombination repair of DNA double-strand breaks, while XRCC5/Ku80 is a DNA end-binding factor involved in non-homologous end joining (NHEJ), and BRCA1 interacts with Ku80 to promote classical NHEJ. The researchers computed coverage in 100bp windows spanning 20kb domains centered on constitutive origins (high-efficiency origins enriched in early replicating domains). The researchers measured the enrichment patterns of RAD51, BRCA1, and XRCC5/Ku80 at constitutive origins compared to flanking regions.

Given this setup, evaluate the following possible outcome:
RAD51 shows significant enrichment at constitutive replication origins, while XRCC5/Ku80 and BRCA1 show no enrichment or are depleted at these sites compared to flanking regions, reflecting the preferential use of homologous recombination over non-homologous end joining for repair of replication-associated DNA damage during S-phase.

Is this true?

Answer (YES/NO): NO